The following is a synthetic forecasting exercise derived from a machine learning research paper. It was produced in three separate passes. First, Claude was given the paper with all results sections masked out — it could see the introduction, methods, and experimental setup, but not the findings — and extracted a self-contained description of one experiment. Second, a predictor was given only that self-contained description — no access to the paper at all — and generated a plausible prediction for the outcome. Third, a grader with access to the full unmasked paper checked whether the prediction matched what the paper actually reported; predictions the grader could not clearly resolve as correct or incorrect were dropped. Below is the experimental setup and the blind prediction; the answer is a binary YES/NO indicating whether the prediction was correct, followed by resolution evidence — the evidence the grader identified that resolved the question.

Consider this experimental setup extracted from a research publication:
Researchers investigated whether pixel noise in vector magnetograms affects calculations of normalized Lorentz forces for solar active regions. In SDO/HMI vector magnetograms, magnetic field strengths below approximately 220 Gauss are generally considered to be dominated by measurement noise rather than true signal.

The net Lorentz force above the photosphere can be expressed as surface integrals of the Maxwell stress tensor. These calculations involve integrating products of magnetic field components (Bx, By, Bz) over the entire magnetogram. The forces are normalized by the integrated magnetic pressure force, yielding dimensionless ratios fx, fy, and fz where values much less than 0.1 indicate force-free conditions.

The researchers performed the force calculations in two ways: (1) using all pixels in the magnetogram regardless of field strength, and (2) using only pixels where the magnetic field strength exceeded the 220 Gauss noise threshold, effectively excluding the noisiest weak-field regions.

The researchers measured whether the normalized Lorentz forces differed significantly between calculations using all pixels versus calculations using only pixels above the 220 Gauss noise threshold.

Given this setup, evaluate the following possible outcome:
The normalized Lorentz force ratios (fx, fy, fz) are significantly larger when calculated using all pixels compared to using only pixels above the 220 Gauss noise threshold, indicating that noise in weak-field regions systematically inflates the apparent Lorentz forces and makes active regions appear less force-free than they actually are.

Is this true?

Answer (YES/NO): NO